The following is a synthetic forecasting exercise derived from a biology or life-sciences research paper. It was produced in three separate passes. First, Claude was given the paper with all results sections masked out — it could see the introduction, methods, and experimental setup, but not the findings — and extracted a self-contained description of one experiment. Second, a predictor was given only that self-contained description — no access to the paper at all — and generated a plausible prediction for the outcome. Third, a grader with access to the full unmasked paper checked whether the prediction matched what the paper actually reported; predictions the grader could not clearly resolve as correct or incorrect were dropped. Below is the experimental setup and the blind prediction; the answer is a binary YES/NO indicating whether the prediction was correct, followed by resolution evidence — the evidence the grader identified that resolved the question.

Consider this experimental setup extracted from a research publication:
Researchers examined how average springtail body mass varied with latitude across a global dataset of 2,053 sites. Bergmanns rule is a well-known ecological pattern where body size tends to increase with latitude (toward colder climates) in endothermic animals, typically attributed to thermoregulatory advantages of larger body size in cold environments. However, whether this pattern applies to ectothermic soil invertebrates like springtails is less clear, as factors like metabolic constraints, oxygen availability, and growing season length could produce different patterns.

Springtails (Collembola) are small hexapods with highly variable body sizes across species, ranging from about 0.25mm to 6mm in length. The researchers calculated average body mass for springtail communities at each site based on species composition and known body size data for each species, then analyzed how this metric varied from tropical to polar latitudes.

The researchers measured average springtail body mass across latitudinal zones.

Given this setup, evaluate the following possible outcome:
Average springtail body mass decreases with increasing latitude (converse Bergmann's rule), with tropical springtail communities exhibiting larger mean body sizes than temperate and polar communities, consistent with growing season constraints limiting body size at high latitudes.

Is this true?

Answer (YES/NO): NO